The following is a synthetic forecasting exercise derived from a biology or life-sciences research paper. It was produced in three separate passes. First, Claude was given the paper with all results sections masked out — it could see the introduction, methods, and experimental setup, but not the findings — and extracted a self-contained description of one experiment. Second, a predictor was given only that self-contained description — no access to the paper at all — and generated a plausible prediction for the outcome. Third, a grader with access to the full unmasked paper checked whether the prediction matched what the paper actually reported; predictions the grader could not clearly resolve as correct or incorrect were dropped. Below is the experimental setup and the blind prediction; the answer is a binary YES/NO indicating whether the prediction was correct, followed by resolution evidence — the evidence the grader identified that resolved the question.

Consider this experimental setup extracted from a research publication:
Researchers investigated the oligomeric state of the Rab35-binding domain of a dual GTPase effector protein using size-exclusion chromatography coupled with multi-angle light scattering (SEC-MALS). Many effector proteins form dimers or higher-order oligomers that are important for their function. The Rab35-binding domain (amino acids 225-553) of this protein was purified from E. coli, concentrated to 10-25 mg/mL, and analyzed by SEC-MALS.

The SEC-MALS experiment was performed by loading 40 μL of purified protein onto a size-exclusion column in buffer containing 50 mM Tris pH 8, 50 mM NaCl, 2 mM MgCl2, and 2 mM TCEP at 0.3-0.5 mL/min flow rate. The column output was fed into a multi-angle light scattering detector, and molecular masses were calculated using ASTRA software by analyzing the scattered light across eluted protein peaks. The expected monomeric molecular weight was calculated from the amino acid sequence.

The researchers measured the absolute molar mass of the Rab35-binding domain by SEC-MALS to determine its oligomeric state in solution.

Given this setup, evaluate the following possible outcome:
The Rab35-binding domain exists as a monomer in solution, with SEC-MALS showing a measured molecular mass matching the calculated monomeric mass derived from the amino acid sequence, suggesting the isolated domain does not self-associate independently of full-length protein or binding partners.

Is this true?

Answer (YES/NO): YES